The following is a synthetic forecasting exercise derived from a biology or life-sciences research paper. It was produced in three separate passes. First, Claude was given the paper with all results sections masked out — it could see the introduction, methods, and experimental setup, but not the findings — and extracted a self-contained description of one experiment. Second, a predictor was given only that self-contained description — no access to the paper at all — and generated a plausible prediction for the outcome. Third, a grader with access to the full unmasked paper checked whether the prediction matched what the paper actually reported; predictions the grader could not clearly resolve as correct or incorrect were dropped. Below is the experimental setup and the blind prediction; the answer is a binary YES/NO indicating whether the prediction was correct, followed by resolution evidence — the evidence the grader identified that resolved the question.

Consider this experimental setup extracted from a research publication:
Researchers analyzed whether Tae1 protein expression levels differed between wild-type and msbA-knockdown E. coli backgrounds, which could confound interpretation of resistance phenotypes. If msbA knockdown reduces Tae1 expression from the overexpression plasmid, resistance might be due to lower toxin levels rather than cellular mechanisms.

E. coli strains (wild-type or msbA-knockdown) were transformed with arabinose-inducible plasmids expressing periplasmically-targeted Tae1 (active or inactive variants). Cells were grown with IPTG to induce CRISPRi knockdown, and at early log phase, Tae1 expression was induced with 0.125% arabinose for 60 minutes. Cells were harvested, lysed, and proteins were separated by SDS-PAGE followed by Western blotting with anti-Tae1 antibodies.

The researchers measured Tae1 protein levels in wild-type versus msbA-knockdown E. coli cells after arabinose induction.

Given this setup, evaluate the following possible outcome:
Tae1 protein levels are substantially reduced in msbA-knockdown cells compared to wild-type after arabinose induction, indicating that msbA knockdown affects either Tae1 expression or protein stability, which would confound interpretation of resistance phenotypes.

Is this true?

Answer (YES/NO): NO